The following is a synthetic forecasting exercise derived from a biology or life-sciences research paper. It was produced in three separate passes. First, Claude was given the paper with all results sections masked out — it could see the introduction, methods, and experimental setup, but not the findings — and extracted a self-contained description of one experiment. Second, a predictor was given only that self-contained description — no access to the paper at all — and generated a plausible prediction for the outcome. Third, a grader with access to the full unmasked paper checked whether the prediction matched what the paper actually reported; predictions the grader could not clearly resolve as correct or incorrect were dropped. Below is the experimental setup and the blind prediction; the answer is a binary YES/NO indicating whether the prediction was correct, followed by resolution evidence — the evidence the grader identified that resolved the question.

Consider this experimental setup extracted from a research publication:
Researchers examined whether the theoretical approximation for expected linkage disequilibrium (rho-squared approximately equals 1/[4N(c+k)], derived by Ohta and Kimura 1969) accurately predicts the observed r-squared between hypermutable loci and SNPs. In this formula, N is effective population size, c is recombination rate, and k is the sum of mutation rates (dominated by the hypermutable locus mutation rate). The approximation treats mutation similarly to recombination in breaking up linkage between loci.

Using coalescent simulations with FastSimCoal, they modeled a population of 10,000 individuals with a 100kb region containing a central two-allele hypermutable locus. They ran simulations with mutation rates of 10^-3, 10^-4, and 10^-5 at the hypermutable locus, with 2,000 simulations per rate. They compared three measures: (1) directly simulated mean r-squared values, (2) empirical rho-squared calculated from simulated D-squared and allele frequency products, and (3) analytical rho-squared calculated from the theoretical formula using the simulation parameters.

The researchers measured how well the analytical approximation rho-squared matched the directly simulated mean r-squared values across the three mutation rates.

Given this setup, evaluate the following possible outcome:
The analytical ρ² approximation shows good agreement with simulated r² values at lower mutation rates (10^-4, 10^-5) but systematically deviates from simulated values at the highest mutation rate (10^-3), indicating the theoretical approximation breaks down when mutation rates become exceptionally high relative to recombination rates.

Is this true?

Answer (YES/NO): NO